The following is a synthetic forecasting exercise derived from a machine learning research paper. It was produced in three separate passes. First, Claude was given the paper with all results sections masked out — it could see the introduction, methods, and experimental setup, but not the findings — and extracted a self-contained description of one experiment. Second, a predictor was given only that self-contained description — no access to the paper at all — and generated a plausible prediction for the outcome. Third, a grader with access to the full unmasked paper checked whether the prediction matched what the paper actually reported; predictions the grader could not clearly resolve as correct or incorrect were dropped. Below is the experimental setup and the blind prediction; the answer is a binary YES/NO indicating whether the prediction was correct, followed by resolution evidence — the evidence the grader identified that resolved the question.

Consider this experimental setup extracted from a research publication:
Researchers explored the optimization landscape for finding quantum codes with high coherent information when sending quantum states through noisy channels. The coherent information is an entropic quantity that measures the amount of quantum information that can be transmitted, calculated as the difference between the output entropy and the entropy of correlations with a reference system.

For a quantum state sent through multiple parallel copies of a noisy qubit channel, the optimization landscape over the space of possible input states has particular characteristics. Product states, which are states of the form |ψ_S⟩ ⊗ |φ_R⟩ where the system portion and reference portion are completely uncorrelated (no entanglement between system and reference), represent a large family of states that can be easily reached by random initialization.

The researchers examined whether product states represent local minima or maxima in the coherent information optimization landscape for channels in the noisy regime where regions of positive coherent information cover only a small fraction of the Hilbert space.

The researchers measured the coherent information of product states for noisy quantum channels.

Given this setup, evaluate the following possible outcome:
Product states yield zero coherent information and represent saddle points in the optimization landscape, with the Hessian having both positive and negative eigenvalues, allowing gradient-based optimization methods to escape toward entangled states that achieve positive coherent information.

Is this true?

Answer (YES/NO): NO